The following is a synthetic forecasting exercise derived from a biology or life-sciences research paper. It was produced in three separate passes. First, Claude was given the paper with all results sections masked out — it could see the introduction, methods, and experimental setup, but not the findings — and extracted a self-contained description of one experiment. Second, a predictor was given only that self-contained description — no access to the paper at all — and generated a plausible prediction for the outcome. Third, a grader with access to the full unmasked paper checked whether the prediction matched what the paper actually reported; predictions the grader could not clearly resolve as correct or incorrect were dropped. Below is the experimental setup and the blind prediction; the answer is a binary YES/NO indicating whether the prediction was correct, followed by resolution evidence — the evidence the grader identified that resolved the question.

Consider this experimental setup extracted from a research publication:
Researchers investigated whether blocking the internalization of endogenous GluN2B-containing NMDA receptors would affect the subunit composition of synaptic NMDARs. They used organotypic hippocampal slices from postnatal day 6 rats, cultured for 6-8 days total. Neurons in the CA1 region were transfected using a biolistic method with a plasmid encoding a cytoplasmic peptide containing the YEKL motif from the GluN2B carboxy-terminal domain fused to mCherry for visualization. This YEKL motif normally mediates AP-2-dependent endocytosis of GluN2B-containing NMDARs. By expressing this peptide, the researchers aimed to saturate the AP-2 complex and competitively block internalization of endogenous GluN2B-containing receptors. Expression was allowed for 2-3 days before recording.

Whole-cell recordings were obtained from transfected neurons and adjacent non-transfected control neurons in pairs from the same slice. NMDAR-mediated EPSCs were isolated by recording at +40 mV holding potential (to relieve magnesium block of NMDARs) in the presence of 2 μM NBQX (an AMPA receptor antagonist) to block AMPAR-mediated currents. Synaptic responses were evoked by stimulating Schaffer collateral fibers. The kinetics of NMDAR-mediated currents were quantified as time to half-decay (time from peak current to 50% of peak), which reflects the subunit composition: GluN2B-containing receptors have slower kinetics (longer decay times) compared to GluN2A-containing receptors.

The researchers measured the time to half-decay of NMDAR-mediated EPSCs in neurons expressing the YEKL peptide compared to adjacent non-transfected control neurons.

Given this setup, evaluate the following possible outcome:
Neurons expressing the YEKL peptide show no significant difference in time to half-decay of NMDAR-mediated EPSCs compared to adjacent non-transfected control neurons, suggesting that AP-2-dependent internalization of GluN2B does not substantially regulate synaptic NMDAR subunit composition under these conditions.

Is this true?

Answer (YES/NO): NO